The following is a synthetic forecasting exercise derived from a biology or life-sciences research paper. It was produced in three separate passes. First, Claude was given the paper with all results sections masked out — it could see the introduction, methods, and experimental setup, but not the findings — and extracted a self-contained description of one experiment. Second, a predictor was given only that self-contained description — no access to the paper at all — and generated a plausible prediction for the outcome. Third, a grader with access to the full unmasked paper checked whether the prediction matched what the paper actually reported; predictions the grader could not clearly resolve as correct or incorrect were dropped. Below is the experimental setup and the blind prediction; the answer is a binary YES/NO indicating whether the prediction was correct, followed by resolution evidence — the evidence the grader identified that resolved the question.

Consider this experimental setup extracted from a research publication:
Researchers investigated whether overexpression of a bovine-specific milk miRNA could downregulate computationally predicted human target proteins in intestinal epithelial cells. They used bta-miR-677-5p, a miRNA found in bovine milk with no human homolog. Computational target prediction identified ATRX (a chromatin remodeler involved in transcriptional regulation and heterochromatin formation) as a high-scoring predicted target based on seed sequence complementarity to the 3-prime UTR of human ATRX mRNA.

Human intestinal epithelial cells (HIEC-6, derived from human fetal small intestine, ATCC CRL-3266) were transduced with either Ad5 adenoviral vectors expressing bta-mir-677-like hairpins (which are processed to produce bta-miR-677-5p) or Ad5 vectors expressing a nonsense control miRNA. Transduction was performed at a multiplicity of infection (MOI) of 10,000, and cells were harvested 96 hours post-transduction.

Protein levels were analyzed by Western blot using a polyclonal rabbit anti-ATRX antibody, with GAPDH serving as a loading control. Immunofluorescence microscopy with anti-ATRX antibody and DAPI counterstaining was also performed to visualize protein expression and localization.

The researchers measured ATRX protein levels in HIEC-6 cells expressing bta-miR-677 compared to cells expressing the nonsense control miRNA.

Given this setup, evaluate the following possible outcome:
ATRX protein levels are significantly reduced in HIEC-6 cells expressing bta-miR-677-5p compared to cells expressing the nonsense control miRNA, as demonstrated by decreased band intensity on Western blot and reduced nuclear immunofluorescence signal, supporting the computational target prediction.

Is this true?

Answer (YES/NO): NO